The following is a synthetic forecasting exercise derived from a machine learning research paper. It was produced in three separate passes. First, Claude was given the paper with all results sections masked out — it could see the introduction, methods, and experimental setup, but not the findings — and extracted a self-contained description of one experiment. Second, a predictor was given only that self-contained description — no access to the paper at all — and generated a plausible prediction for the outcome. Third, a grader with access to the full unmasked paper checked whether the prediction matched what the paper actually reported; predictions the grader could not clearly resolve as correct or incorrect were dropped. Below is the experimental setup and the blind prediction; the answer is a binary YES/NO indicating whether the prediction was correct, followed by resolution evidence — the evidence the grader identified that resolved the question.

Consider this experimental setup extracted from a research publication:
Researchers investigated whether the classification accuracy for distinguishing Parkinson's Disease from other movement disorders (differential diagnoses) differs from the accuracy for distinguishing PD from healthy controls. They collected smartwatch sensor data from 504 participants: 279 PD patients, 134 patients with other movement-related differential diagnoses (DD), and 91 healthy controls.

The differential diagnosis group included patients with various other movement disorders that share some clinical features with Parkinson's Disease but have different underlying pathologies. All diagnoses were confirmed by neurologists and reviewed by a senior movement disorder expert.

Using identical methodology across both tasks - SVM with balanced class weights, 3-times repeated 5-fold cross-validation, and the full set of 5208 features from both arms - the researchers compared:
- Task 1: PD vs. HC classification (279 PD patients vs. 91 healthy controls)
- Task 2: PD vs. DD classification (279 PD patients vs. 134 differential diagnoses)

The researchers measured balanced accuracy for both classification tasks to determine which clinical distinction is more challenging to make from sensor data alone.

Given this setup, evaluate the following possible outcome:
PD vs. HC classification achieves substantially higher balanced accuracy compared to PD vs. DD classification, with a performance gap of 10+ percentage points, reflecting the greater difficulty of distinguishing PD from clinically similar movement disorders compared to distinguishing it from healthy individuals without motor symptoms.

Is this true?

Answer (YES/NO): YES